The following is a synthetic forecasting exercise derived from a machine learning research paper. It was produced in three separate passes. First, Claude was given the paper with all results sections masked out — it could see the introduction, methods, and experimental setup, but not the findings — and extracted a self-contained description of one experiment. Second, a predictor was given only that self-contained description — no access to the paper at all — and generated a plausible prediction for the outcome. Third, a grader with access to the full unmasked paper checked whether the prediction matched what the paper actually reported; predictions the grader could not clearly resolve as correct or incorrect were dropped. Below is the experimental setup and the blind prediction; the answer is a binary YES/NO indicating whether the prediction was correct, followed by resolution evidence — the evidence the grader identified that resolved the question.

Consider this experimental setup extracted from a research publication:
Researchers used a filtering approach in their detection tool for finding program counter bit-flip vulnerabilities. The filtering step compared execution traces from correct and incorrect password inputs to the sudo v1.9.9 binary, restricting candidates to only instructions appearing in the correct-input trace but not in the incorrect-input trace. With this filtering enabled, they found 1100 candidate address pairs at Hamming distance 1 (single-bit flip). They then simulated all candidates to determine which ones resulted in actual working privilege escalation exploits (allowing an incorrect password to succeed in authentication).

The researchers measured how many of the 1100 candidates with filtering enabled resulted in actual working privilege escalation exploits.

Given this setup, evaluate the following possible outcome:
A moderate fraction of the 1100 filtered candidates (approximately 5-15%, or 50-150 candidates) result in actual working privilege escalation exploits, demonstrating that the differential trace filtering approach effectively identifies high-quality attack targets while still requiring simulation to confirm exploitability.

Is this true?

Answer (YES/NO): NO